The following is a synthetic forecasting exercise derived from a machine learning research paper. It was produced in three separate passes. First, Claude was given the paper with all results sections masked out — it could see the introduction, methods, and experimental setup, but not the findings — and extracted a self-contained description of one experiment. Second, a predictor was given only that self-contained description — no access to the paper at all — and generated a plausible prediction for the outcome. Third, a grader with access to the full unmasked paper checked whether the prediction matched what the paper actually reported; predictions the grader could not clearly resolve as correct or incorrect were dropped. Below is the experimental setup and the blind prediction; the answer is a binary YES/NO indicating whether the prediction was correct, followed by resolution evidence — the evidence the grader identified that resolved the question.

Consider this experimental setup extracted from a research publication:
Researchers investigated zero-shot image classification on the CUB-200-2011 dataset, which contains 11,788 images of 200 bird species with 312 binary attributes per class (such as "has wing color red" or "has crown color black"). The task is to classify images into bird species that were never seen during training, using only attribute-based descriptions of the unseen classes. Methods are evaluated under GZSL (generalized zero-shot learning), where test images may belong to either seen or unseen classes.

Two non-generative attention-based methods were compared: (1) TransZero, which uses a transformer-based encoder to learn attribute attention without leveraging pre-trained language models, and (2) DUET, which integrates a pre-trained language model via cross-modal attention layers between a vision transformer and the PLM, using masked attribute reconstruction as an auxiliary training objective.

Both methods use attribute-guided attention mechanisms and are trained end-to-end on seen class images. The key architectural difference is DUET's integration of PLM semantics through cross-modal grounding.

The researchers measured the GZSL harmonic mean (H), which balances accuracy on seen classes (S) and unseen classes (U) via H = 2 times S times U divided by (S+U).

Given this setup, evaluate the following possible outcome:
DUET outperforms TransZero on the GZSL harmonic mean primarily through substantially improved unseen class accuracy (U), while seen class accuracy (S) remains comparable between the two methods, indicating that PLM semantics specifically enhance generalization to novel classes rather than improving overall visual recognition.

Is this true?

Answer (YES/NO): NO